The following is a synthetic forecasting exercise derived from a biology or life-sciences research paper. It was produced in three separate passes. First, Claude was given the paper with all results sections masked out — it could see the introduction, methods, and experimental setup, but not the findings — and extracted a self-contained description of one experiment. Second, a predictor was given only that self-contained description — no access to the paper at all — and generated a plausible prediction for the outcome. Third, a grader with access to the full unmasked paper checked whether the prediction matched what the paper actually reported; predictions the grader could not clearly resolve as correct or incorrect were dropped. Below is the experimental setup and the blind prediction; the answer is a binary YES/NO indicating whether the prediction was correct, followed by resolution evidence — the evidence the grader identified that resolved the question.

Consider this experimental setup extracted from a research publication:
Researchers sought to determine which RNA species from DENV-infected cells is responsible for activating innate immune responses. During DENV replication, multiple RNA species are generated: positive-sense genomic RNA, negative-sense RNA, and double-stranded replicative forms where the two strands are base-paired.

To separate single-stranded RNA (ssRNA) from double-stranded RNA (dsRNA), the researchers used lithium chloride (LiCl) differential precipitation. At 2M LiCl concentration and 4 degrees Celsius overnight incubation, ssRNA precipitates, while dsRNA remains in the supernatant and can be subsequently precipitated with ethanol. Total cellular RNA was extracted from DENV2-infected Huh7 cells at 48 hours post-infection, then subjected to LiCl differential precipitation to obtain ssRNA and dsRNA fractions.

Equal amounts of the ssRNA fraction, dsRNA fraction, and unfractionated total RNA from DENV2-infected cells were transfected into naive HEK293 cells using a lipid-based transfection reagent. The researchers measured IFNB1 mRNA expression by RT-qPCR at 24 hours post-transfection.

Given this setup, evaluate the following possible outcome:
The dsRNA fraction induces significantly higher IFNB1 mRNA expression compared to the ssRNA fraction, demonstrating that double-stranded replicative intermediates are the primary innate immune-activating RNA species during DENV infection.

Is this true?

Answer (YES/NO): YES